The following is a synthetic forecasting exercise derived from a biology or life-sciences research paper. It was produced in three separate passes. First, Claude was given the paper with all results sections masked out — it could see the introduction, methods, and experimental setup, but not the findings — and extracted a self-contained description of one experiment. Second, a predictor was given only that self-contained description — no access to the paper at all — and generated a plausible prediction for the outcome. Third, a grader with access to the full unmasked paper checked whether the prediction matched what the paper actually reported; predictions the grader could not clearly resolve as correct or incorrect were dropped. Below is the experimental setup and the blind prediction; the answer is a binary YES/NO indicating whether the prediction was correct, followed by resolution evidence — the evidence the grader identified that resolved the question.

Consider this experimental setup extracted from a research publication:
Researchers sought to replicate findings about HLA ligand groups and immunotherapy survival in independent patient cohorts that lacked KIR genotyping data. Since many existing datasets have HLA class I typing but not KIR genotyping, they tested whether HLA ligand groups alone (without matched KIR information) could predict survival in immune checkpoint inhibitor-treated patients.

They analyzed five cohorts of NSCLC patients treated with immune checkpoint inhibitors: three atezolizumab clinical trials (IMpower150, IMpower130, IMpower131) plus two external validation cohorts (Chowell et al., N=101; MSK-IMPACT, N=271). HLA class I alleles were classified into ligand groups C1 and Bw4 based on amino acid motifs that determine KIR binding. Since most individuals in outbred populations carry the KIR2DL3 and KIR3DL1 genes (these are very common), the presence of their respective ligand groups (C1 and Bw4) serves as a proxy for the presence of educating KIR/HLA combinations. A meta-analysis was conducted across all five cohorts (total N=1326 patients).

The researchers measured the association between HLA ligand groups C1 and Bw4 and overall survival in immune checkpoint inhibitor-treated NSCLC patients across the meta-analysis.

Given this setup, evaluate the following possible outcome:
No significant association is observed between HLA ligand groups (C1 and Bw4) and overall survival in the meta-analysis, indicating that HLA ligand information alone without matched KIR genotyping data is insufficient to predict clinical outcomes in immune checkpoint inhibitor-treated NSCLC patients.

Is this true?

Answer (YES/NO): NO